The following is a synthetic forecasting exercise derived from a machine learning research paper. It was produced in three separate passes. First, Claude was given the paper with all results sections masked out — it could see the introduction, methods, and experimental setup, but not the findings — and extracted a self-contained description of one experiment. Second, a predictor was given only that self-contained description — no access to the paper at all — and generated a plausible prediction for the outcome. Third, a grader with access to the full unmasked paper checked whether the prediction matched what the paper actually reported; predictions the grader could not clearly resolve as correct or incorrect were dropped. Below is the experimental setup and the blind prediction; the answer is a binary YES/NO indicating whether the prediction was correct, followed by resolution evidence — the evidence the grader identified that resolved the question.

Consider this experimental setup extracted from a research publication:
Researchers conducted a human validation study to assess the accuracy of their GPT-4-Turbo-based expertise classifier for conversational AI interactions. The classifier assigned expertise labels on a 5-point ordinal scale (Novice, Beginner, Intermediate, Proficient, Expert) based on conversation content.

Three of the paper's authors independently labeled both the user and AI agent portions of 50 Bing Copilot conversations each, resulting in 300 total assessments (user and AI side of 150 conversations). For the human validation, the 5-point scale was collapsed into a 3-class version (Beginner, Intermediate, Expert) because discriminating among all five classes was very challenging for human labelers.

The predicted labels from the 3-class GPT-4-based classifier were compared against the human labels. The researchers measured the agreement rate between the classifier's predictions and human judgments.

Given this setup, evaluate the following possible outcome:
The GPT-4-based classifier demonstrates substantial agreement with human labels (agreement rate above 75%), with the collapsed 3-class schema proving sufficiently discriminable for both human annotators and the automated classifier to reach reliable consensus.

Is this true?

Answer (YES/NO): NO